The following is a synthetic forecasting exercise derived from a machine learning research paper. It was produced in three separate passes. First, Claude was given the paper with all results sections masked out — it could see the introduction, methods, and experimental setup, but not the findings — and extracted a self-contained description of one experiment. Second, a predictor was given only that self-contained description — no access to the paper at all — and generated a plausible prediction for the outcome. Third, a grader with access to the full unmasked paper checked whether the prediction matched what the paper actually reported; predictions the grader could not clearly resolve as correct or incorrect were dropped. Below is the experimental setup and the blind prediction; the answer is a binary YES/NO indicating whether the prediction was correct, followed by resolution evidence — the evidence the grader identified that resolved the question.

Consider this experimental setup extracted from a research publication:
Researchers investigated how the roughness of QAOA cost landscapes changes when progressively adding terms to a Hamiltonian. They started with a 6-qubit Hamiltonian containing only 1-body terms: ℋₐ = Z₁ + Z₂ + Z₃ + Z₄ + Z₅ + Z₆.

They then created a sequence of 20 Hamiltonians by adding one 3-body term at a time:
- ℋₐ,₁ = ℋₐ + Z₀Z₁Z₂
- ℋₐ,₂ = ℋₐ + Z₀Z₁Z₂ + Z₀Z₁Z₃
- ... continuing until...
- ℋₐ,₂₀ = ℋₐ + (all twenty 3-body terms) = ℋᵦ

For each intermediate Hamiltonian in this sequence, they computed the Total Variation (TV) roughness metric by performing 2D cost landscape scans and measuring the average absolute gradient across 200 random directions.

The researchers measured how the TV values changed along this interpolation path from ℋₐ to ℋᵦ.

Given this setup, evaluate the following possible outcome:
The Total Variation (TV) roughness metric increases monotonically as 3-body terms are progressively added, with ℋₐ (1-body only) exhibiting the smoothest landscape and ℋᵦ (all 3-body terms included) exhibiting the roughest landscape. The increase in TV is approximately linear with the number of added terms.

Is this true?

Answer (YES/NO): NO